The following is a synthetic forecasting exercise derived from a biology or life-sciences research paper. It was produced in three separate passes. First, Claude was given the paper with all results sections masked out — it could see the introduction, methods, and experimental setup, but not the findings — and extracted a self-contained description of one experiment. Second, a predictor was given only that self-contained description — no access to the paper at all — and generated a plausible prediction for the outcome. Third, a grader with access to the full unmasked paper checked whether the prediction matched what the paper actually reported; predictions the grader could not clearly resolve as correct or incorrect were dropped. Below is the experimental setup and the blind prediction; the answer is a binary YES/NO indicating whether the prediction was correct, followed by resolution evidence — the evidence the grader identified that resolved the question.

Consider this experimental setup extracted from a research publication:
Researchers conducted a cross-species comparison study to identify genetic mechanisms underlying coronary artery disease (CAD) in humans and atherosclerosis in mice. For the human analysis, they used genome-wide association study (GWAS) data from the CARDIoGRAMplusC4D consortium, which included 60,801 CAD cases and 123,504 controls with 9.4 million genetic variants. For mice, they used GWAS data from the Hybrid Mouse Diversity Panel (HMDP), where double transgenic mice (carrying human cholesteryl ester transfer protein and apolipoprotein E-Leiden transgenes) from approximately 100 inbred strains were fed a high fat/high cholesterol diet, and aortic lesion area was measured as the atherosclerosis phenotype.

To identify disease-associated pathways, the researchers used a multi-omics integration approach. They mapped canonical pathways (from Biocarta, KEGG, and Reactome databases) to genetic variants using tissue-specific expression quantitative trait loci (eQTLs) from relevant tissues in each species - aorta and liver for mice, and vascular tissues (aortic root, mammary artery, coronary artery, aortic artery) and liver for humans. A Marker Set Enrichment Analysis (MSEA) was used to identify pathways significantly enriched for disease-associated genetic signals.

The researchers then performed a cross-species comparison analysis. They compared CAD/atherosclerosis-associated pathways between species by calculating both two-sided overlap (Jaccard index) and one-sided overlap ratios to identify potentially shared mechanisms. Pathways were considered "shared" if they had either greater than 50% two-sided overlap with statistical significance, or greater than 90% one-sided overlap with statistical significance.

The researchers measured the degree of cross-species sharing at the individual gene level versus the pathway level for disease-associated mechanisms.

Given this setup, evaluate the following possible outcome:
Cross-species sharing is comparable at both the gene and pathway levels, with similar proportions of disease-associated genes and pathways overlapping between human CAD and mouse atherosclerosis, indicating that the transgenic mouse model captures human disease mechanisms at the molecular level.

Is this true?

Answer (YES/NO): NO